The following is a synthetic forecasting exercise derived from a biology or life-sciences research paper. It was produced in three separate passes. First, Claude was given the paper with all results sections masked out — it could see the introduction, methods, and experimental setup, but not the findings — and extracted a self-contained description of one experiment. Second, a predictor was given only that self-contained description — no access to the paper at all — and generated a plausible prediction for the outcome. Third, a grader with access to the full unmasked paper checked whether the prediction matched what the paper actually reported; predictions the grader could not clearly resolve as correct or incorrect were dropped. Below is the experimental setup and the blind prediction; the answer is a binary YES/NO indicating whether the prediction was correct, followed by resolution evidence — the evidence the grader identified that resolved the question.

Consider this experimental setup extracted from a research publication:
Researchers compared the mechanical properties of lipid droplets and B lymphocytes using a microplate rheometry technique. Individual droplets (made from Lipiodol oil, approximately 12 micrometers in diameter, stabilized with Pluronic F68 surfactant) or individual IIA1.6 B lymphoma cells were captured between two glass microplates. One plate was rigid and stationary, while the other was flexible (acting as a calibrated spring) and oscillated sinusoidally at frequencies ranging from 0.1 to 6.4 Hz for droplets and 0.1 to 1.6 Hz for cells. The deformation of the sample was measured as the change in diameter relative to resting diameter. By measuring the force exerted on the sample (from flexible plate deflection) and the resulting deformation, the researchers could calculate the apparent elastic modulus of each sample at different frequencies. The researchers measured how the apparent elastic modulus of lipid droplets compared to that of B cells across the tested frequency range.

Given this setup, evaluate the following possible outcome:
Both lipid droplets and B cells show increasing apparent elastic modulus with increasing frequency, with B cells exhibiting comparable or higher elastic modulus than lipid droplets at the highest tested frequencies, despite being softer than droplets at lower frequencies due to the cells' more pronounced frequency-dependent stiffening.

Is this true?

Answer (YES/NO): NO